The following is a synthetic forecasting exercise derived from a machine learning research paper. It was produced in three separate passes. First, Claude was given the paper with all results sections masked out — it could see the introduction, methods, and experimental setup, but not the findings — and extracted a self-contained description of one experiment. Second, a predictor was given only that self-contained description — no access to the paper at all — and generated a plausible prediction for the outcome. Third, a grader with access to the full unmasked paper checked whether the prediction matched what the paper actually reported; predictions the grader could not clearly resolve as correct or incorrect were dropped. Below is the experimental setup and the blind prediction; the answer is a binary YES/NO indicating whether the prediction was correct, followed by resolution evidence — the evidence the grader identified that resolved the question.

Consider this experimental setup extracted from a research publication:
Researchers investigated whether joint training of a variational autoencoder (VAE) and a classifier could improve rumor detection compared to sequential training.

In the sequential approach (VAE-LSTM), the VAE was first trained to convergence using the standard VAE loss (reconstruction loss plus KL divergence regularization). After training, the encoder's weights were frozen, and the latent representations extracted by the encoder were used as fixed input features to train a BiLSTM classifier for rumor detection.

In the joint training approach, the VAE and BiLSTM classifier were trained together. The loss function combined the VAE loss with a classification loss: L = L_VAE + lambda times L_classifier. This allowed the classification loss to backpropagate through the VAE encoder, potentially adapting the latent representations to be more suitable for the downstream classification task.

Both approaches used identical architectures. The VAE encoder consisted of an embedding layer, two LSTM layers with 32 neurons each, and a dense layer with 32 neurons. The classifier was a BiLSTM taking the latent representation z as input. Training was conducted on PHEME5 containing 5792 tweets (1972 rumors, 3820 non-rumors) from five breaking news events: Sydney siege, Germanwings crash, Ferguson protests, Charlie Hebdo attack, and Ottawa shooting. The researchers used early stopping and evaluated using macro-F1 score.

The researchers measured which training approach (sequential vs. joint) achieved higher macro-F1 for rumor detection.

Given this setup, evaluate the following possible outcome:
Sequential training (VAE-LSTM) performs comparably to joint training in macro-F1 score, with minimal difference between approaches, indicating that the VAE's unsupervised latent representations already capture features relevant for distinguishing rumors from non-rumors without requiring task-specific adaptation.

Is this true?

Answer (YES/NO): NO